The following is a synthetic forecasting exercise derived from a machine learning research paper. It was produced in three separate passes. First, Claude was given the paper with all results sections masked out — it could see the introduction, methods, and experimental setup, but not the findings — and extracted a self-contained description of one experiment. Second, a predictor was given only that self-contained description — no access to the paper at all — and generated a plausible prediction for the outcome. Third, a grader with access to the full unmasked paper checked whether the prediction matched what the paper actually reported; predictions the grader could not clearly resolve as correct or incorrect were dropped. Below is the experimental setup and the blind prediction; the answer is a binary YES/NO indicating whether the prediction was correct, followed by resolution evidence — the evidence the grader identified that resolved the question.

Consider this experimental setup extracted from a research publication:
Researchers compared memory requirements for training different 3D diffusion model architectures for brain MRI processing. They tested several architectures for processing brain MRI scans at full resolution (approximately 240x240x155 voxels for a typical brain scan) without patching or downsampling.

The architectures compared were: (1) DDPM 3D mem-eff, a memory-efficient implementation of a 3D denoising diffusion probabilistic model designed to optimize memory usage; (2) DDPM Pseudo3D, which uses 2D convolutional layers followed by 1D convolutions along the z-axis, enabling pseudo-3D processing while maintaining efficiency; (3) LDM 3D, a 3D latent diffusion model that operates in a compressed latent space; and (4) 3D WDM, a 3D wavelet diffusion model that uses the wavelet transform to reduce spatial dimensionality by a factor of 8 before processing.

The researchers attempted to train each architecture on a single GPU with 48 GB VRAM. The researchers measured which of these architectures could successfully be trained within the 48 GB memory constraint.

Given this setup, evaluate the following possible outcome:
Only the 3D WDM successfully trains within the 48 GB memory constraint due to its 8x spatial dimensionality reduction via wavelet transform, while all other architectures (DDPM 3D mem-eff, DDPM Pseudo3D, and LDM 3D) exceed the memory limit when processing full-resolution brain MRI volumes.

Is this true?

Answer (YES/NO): NO